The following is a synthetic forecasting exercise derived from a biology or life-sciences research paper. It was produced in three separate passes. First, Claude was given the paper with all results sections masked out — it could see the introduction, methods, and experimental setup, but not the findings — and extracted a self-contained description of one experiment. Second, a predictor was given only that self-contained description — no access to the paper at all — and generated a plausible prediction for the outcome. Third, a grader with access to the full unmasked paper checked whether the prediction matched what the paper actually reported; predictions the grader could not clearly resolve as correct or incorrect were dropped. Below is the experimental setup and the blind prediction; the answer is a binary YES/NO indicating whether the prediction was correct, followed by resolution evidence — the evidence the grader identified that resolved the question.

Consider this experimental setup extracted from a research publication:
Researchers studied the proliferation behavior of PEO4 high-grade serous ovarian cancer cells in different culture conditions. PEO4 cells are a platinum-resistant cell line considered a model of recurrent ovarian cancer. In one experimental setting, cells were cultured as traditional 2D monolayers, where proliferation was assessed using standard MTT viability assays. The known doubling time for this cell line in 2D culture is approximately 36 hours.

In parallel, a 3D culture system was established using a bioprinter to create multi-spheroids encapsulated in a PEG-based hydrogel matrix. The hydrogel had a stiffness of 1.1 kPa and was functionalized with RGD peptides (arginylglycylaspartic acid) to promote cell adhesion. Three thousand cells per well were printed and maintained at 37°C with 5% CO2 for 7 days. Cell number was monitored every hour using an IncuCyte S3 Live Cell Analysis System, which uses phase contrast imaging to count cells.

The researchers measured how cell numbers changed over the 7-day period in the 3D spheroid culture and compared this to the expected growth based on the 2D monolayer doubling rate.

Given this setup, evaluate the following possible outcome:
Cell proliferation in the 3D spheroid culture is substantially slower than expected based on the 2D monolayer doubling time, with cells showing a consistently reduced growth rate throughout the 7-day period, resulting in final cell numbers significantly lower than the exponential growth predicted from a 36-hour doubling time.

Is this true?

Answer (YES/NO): YES